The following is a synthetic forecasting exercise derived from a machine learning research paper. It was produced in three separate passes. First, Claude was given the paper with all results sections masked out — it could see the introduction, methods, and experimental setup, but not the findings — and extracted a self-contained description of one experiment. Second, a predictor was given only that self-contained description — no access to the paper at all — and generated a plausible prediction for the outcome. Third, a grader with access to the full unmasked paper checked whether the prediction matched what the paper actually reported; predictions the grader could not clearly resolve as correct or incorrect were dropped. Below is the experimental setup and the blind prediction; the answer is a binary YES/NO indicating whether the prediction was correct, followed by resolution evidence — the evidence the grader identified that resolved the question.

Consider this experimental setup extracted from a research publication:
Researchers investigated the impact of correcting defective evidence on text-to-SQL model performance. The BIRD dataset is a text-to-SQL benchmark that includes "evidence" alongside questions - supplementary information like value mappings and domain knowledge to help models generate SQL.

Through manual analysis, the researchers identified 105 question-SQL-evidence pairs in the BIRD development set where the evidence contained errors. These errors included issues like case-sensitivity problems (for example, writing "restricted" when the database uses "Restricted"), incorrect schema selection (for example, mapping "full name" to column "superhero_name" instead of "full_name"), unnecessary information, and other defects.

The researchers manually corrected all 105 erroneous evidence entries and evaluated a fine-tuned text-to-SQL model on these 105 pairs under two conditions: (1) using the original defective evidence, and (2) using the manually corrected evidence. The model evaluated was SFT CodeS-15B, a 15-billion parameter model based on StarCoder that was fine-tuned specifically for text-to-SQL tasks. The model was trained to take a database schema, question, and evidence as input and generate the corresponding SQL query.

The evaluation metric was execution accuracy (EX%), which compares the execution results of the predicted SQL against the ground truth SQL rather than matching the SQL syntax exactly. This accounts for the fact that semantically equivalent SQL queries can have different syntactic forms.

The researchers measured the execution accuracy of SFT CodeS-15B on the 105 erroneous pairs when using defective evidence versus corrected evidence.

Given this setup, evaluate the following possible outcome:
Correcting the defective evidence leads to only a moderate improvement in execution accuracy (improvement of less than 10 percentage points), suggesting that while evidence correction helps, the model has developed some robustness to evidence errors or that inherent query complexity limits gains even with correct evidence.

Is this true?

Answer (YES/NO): YES